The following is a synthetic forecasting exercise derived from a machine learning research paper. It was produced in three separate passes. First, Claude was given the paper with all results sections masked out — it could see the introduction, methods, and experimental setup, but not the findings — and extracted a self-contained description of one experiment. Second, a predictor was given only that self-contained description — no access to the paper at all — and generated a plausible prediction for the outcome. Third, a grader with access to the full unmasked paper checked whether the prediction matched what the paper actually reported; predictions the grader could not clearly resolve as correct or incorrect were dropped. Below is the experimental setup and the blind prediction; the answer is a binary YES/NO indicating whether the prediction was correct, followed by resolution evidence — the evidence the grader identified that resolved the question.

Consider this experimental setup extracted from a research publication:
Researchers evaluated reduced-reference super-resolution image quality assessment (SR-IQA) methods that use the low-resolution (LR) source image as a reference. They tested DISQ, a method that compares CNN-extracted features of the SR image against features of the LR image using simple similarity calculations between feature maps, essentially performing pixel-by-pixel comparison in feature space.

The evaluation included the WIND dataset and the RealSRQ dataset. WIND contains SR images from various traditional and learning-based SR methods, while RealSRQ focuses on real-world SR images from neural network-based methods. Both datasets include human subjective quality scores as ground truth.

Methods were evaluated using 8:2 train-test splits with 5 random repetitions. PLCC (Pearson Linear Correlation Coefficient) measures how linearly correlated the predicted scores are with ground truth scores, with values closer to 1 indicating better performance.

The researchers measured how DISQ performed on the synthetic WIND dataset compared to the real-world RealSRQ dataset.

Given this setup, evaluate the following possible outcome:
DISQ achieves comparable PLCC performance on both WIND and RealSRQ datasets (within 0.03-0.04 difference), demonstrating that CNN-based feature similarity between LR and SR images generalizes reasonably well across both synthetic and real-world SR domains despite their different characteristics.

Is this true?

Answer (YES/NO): NO